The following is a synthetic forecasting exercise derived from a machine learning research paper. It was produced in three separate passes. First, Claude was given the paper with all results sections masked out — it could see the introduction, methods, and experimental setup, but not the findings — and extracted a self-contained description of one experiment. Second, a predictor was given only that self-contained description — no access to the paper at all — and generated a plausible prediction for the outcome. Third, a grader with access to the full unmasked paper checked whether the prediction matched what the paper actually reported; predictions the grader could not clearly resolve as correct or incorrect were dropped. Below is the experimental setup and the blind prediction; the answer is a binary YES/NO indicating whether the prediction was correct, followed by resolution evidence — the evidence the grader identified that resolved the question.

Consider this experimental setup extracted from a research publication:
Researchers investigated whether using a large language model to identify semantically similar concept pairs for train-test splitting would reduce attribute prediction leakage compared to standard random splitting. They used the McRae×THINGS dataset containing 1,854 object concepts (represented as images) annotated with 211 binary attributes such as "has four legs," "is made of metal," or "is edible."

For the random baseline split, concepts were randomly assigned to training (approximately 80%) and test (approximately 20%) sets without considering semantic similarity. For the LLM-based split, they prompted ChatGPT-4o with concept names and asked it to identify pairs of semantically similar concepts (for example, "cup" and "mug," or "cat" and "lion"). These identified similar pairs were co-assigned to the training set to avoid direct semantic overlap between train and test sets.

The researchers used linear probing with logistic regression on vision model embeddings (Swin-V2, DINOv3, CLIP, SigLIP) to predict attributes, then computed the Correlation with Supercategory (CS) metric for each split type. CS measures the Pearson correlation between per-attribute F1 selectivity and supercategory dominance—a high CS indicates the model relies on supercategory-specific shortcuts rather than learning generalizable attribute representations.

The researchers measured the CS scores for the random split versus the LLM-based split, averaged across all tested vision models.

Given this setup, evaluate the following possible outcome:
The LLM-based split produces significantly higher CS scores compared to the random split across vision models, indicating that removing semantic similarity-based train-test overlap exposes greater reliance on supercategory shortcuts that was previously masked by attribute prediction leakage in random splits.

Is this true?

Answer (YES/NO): NO